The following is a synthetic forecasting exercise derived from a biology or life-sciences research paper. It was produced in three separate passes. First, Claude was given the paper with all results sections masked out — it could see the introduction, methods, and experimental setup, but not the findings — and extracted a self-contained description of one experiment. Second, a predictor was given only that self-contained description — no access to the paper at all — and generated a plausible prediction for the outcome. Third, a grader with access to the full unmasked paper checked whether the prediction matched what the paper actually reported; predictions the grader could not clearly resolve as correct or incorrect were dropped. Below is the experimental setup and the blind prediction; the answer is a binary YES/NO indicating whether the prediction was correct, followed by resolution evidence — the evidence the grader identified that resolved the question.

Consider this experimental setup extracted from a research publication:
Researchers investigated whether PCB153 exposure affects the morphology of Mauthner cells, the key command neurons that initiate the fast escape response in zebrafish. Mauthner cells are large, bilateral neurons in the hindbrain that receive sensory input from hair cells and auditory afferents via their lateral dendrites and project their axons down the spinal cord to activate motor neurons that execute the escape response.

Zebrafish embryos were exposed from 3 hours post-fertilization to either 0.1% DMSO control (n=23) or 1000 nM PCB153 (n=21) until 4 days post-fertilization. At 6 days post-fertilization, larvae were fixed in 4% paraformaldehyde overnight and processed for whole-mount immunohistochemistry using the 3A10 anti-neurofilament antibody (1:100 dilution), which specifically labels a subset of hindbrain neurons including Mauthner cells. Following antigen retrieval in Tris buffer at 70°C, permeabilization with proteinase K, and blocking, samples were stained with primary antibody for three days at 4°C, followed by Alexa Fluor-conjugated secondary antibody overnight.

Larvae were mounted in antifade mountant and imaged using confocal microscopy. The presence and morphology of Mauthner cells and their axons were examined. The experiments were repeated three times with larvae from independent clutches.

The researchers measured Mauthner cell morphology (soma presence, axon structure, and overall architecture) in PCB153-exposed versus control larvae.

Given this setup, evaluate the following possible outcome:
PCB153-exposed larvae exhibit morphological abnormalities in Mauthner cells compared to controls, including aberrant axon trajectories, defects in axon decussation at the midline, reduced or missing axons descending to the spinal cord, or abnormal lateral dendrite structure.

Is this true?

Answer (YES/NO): NO